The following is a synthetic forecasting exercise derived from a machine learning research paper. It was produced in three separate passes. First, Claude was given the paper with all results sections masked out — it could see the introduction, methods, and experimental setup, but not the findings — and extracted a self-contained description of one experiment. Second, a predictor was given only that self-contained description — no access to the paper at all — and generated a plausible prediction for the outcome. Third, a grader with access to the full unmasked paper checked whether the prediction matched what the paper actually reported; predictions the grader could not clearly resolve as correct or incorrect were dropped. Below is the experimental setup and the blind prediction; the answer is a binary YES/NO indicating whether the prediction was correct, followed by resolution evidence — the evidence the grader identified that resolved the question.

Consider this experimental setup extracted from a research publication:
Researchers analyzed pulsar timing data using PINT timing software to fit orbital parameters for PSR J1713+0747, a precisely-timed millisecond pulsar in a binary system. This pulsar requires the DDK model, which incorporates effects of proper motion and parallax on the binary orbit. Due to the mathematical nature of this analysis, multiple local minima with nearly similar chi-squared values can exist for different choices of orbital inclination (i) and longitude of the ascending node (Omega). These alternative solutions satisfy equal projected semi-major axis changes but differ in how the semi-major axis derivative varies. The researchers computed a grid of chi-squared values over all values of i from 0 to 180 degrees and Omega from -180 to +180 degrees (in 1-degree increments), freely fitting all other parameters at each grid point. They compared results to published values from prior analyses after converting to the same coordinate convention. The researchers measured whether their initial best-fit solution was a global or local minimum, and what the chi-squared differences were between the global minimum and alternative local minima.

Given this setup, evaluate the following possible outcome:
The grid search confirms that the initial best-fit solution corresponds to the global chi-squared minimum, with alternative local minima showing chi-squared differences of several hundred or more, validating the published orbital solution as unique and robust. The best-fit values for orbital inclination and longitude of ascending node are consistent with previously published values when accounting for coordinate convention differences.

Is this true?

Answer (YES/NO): NO